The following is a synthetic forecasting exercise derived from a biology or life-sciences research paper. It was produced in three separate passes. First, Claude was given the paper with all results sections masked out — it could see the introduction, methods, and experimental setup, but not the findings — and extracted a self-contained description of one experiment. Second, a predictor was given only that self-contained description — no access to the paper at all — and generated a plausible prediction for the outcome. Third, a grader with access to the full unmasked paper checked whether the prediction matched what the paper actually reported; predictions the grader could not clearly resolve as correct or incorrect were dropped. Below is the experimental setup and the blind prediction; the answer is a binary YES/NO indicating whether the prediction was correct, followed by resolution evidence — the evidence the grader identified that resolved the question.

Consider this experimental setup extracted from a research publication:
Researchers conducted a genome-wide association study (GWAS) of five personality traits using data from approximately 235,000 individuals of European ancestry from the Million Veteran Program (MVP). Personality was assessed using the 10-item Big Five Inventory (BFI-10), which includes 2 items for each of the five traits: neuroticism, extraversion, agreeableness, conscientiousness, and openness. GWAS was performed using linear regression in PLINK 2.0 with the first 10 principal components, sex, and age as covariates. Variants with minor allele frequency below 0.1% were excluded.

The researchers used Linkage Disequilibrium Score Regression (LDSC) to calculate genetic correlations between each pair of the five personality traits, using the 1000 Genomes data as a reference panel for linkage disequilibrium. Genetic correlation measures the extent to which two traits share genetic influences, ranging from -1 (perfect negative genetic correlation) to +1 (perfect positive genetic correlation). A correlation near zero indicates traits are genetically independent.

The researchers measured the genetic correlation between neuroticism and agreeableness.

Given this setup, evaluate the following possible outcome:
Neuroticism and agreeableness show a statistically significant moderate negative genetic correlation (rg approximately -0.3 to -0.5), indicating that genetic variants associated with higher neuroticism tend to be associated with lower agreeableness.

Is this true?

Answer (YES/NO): NO